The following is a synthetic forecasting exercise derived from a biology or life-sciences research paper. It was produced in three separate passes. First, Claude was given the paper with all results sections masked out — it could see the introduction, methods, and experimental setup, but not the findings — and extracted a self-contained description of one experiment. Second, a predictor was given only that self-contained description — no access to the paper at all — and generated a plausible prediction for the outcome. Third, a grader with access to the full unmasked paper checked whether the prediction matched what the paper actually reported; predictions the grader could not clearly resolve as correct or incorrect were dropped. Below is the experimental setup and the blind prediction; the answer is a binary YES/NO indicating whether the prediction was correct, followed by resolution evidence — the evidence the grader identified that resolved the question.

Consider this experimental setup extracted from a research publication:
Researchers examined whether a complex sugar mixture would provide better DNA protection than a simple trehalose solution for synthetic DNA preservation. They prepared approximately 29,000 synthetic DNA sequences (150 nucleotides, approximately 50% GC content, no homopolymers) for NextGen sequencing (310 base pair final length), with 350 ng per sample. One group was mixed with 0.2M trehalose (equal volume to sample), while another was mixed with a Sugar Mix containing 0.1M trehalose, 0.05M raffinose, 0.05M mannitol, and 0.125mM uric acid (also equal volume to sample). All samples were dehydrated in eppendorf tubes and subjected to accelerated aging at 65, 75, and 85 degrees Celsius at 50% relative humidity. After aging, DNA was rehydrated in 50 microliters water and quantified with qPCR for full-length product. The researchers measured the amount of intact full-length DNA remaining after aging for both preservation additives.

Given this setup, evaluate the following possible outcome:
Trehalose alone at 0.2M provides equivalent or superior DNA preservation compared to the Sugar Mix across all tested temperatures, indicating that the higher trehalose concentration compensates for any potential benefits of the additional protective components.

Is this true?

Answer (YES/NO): YES